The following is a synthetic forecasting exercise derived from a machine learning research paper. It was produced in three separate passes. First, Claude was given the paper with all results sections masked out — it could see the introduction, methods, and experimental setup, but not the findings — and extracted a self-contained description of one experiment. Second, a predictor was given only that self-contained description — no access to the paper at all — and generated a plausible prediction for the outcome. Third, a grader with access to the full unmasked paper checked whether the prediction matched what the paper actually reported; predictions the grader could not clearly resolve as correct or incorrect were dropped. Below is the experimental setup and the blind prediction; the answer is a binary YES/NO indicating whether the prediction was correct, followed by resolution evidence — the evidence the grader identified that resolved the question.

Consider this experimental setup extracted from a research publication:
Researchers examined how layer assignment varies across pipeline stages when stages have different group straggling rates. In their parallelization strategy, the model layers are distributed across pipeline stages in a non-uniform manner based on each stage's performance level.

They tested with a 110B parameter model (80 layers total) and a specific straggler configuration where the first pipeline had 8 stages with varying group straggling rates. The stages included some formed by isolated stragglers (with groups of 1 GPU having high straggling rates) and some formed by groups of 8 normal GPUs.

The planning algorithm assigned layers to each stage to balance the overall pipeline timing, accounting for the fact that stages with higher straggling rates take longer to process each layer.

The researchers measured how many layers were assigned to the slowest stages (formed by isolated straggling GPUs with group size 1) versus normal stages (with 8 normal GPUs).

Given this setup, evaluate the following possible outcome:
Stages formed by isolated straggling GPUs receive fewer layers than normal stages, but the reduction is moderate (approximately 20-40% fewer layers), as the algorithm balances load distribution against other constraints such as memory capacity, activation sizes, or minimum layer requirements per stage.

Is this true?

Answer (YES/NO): NO